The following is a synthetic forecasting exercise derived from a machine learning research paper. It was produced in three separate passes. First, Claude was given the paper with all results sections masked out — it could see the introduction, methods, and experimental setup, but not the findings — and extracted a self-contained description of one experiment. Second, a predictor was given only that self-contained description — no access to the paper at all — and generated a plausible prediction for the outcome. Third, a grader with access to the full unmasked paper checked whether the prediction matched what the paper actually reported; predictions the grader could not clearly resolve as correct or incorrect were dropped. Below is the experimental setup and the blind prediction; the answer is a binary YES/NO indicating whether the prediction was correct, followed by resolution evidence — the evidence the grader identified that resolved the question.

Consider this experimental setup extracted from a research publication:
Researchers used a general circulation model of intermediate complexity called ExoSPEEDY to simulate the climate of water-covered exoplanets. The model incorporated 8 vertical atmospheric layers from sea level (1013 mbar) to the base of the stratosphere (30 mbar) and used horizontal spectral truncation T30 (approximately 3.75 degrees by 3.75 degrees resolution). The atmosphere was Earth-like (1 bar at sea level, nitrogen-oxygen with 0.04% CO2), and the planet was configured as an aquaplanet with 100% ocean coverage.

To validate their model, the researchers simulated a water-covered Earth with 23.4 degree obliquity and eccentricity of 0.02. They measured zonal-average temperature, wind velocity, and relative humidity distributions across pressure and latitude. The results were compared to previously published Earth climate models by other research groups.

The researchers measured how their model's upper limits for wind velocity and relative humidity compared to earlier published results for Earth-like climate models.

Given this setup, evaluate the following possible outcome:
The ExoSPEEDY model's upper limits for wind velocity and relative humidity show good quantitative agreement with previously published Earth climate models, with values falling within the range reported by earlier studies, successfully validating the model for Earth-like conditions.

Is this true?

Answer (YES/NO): NO